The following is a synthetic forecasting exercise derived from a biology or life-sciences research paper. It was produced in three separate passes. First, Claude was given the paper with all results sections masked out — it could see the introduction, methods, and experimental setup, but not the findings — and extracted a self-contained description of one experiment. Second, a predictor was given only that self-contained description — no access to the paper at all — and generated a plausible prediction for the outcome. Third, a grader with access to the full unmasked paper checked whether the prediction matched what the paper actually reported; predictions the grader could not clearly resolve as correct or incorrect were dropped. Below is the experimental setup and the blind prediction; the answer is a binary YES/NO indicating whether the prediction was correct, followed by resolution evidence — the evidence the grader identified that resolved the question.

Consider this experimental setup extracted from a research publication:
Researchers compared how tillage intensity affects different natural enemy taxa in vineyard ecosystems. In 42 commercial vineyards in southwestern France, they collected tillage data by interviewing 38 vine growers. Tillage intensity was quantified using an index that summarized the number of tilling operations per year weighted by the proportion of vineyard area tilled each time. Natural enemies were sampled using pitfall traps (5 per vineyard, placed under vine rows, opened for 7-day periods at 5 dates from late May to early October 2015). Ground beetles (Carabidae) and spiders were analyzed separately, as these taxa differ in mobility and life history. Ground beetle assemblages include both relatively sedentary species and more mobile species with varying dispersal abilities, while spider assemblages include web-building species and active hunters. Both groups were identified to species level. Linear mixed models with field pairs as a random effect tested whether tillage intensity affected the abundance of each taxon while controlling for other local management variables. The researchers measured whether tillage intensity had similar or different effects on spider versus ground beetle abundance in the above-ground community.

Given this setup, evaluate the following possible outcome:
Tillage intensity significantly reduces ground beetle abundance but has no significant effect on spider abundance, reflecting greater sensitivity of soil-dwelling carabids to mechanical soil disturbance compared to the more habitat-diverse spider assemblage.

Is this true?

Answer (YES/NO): NO